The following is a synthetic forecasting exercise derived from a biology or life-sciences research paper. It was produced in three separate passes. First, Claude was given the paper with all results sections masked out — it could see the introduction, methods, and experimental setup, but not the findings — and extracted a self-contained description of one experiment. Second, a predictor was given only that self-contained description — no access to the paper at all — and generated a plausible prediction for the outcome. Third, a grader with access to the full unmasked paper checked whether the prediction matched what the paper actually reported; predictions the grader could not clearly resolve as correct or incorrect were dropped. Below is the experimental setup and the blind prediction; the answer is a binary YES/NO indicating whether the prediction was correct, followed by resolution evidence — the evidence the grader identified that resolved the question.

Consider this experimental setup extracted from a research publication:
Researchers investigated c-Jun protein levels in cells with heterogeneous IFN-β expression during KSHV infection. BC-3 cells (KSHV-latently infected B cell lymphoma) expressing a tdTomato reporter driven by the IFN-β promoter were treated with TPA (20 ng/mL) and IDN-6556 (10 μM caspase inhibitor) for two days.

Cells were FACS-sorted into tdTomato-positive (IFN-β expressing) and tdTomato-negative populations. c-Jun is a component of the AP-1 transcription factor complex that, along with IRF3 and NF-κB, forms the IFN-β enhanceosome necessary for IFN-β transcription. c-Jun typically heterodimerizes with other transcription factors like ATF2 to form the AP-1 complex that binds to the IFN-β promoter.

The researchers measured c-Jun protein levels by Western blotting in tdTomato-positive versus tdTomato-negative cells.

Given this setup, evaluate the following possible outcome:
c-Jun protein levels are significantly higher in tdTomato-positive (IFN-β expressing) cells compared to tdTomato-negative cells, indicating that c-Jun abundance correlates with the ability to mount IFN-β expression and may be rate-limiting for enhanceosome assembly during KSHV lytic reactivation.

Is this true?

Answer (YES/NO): NO